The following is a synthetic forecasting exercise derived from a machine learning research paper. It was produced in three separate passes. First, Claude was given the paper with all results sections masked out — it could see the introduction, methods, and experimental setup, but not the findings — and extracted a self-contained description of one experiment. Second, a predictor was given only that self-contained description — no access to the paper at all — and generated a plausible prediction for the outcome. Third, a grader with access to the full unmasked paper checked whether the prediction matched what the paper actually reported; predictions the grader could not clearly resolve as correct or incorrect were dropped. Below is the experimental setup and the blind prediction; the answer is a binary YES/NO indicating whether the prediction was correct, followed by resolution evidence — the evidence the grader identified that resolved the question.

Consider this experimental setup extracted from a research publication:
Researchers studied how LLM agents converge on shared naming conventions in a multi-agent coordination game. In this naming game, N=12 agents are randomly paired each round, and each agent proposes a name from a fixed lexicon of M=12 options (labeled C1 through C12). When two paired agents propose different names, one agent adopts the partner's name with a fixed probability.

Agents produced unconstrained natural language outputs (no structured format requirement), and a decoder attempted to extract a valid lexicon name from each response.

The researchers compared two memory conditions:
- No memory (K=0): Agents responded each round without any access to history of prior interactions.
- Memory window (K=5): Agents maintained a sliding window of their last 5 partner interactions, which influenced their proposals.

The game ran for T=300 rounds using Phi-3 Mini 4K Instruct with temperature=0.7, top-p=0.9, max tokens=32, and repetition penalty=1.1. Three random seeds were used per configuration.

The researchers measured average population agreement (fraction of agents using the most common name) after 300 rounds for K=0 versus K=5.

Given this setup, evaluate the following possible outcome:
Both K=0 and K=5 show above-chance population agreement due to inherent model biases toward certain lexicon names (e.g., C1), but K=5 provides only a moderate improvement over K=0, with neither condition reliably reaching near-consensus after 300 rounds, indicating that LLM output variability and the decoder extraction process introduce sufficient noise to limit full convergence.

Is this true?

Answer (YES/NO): YES